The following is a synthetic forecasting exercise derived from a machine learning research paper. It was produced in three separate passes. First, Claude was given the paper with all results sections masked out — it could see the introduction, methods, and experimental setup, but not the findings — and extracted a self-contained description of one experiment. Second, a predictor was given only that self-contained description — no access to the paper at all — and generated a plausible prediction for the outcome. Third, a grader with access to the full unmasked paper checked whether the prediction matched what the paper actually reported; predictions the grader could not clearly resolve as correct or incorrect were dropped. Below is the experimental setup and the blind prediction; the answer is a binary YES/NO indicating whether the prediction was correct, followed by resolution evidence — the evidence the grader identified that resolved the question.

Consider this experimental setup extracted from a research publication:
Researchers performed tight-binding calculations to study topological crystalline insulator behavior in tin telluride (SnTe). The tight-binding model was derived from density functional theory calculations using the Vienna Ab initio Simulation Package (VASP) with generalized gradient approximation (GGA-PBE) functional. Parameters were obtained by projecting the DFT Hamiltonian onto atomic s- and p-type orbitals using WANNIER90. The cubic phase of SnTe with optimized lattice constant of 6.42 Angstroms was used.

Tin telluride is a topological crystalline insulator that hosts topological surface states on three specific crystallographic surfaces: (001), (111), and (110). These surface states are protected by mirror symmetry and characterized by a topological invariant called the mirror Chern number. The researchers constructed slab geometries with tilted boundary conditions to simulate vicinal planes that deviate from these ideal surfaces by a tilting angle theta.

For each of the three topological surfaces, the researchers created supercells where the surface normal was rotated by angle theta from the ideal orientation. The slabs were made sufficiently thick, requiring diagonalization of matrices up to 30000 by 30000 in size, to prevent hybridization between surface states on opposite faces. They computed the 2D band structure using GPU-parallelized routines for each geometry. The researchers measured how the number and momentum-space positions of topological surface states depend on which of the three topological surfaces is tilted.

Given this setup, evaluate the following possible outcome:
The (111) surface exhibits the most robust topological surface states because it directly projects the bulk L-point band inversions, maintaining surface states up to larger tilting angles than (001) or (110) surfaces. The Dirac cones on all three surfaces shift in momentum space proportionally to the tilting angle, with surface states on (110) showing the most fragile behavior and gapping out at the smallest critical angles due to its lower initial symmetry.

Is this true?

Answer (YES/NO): NO